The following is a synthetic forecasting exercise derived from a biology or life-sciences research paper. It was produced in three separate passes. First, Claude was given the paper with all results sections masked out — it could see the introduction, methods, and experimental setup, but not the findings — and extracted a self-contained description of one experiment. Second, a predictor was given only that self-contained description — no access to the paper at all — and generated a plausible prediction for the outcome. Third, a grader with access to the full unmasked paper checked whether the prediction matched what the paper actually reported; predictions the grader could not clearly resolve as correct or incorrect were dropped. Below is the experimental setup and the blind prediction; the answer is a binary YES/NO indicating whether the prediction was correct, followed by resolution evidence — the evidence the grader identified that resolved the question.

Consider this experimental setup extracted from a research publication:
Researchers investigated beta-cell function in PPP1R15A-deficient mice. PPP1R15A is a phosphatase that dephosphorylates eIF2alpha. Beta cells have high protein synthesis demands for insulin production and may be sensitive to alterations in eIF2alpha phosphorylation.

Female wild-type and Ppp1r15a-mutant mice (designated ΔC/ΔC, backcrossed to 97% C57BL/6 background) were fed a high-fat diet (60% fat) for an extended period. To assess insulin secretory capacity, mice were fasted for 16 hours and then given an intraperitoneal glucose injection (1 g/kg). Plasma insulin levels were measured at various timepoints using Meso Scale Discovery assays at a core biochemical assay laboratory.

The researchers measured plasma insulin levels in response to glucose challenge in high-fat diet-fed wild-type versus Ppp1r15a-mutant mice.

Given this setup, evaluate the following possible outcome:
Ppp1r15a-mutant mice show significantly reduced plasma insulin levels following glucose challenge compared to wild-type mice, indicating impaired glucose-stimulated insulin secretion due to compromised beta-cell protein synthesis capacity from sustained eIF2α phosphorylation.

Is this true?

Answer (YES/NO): NO